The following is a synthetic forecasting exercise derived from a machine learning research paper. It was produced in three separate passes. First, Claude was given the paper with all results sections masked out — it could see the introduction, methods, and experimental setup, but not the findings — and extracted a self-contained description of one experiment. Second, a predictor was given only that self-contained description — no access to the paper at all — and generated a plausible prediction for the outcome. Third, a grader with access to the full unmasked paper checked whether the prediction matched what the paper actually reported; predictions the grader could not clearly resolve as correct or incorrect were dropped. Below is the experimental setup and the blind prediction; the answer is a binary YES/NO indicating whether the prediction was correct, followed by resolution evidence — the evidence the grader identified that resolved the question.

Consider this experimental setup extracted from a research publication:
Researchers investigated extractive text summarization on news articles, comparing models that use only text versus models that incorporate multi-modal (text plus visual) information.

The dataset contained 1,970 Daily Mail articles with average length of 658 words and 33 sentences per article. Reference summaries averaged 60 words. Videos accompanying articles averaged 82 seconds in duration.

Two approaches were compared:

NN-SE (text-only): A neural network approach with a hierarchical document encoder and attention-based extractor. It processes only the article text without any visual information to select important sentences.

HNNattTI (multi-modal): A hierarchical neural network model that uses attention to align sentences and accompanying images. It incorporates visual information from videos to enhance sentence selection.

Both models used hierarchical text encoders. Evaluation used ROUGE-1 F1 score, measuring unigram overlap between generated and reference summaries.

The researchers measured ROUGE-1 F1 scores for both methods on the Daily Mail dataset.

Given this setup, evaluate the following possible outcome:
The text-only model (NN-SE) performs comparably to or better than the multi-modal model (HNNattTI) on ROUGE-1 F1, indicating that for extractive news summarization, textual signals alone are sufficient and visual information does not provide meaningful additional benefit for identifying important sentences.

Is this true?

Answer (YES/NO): YES